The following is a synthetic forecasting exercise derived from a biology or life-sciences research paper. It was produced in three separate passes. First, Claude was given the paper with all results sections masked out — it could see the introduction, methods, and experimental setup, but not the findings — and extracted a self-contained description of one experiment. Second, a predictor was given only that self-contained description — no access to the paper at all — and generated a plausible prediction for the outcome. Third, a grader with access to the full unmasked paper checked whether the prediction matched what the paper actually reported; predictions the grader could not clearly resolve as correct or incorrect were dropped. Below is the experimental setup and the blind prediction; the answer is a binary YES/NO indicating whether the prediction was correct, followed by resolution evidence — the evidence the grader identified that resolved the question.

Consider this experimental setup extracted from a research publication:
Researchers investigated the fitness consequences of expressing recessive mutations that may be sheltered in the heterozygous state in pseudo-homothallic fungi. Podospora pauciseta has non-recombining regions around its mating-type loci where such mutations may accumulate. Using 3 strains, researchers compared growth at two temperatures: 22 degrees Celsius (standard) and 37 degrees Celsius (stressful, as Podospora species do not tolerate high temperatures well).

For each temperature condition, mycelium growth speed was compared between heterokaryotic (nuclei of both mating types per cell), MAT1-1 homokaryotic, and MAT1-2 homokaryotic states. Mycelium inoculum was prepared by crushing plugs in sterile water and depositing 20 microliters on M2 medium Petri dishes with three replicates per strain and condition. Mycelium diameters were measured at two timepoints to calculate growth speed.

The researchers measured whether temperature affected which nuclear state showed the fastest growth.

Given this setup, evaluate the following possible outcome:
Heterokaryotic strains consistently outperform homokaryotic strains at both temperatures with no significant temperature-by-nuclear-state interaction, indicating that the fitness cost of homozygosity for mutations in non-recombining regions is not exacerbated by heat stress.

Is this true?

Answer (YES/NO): NO